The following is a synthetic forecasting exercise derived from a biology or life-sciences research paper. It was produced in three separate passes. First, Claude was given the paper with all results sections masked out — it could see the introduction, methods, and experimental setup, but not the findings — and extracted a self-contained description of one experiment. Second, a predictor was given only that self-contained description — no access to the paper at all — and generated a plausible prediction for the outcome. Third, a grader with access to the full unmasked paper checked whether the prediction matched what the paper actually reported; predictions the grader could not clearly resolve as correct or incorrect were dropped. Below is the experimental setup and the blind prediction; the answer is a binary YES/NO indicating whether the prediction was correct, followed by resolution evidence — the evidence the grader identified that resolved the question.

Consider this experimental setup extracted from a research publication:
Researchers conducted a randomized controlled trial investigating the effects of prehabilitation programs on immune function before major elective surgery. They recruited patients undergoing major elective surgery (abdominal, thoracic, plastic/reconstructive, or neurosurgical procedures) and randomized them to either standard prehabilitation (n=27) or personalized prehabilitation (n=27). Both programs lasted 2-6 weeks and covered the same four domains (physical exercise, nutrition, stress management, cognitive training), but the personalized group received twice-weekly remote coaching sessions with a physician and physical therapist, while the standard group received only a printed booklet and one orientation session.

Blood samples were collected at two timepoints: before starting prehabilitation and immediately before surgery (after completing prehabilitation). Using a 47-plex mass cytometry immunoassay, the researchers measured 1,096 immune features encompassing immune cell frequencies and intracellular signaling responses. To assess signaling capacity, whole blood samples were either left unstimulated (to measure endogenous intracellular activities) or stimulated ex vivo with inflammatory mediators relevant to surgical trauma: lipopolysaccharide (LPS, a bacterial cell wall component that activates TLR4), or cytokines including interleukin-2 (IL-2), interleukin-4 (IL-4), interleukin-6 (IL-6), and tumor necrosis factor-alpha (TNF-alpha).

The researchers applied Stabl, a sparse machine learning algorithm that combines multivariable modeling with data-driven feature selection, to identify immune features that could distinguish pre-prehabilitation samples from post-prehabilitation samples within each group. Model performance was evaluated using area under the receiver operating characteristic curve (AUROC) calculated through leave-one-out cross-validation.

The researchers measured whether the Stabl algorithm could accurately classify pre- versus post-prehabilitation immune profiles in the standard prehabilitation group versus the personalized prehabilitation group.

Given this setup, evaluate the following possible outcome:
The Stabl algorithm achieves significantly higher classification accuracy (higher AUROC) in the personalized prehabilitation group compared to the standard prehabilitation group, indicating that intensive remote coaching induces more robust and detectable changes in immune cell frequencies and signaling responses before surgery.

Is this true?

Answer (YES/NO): YES